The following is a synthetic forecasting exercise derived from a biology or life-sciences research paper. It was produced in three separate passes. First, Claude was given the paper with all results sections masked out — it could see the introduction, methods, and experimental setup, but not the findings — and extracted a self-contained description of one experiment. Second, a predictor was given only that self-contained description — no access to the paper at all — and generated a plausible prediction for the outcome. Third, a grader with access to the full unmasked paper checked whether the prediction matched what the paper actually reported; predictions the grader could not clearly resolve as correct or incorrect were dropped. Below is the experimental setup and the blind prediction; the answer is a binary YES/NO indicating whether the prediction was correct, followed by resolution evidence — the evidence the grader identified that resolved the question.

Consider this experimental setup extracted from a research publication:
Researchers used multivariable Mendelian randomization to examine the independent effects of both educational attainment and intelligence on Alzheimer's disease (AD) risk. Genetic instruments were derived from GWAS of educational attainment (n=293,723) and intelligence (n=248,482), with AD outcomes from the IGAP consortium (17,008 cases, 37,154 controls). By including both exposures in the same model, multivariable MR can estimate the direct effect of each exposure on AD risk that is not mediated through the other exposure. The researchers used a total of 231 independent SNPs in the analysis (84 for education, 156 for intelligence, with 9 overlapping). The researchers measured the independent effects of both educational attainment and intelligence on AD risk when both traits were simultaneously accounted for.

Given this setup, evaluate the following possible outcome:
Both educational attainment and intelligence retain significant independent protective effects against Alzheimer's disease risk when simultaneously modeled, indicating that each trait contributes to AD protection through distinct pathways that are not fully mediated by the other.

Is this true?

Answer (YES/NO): NO